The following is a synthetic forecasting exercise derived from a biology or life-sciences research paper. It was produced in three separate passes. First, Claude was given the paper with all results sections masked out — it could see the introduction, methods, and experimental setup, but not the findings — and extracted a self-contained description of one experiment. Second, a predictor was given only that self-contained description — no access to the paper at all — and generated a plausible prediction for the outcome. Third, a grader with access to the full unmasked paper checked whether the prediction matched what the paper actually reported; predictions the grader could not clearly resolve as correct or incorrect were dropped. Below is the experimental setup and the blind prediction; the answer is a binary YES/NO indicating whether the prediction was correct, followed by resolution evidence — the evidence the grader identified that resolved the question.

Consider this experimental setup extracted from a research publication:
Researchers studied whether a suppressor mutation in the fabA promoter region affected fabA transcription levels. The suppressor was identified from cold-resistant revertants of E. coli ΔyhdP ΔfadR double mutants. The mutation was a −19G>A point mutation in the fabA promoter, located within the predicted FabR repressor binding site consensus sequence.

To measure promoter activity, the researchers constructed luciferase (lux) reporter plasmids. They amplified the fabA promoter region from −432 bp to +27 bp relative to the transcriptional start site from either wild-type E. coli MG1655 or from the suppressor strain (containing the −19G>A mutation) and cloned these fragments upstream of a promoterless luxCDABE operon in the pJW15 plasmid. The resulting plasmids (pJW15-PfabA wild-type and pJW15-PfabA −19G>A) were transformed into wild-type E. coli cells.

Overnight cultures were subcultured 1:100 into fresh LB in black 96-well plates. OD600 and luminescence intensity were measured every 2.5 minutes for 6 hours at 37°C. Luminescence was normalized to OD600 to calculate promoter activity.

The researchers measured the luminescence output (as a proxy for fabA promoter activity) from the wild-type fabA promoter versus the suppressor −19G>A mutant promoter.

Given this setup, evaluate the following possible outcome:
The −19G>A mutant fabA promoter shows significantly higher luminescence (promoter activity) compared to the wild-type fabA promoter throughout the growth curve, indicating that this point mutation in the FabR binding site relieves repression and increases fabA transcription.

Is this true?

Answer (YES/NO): NO